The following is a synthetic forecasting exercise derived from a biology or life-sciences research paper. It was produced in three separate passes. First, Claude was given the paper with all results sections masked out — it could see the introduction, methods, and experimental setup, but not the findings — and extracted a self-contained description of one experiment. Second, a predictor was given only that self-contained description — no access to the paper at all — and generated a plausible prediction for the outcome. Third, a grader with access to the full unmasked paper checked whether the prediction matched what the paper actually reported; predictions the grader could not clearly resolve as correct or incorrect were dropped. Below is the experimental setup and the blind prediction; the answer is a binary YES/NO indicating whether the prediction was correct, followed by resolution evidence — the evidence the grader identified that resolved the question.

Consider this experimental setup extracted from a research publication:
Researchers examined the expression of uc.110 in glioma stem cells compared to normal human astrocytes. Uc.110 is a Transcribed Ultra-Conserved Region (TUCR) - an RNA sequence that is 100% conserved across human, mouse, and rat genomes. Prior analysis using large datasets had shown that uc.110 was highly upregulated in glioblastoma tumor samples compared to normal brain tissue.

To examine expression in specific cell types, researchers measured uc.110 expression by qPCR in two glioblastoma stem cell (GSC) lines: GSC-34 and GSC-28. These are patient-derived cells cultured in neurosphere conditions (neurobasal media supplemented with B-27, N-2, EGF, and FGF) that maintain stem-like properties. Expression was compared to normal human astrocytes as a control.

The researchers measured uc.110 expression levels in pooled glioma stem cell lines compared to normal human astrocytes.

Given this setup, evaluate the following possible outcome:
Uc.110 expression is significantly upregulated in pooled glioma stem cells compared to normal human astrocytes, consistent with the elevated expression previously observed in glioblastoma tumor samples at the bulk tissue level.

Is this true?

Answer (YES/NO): NO